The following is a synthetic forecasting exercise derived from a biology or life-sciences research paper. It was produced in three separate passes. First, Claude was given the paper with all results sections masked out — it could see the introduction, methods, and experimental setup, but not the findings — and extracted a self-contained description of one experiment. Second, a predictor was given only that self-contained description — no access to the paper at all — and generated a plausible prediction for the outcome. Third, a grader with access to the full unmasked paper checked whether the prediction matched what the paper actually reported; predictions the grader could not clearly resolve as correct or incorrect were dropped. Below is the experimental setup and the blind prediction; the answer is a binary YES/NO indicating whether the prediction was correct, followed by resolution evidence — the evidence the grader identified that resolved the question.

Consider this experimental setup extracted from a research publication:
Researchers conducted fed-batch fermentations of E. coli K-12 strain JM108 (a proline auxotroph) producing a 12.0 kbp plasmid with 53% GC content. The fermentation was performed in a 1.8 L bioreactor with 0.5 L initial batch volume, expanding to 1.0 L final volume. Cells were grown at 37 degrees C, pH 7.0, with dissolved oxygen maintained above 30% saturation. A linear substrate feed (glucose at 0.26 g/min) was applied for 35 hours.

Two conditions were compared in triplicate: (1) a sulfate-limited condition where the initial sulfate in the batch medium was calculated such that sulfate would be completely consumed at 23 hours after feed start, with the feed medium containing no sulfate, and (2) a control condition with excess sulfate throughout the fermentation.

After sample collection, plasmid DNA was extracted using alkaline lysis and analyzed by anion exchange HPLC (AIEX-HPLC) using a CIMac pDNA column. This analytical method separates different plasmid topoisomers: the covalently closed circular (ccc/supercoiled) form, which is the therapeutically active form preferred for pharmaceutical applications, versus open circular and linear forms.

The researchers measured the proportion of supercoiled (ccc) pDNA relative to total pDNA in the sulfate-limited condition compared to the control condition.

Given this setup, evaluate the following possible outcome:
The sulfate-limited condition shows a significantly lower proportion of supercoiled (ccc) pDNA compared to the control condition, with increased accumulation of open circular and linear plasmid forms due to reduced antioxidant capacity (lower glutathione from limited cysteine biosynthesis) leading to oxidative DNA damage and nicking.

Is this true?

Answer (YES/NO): NO